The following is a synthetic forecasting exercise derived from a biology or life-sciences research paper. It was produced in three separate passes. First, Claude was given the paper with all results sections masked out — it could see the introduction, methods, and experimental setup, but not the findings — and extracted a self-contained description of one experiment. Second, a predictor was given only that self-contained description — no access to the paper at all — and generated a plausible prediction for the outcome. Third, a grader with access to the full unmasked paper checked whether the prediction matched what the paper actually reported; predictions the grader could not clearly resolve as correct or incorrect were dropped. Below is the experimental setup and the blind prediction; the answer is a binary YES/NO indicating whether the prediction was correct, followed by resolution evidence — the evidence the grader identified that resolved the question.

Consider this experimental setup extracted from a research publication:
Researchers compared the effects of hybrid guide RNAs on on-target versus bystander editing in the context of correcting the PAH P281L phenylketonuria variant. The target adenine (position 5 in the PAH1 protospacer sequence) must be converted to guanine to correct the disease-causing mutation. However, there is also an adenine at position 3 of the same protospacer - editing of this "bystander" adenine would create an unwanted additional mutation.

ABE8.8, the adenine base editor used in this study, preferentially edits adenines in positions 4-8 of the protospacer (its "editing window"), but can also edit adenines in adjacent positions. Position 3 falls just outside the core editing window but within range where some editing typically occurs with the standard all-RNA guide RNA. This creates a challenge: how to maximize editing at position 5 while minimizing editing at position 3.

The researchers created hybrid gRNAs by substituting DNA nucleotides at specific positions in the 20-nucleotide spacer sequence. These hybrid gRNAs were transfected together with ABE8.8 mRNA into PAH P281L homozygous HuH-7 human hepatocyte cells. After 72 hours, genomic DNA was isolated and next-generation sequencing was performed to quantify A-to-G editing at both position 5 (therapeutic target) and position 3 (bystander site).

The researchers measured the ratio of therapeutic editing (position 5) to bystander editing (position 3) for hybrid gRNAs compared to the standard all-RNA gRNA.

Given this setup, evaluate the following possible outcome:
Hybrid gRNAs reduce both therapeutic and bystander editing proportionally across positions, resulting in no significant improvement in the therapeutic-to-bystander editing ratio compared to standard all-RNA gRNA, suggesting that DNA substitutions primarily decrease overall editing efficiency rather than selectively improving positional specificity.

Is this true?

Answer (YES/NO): NO